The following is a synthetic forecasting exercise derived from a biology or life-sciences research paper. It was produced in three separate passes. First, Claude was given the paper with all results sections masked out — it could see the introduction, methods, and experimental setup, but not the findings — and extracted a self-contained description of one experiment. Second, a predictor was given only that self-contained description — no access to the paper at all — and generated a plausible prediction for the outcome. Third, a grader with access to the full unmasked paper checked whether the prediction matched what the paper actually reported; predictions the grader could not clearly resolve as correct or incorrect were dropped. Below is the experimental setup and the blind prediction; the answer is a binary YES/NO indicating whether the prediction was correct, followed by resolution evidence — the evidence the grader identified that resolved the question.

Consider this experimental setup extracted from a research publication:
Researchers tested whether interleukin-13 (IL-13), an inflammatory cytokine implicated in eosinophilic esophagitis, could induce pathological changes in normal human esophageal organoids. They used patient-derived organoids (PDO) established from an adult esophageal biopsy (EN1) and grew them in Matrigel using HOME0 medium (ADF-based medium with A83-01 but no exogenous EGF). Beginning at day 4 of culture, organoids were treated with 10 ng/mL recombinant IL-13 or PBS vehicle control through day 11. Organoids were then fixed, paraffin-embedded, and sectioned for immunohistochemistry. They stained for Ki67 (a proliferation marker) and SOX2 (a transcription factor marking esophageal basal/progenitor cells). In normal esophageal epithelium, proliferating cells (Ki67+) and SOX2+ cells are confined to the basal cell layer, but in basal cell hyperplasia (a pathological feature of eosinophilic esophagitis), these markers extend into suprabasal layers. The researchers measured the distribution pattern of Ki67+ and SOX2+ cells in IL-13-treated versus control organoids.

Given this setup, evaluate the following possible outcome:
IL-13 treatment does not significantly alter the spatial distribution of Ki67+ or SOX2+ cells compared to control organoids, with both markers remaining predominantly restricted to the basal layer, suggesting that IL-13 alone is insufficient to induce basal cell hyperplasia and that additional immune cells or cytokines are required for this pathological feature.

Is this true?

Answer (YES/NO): NO